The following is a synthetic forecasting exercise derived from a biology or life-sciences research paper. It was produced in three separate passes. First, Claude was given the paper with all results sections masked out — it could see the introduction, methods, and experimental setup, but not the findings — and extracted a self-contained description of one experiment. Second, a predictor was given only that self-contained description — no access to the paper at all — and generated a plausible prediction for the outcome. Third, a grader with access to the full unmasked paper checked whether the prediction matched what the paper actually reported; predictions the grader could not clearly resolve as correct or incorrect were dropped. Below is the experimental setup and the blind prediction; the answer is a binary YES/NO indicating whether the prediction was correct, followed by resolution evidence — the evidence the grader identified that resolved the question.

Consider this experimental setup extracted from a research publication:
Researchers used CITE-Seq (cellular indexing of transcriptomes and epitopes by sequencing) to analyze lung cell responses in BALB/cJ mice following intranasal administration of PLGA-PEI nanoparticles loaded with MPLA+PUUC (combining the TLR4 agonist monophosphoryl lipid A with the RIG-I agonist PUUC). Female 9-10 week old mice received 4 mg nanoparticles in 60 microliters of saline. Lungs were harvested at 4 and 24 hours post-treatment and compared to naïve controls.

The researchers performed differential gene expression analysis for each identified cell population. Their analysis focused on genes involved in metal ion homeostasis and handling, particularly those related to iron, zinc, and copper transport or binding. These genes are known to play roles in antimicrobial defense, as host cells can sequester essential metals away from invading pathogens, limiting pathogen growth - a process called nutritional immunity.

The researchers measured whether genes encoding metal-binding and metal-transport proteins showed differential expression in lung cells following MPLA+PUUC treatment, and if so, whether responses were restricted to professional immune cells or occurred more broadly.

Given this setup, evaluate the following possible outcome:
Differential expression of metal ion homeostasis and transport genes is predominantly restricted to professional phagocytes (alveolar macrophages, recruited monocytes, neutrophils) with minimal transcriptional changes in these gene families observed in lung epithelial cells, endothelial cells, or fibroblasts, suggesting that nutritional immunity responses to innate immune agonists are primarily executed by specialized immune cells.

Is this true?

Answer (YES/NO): NO